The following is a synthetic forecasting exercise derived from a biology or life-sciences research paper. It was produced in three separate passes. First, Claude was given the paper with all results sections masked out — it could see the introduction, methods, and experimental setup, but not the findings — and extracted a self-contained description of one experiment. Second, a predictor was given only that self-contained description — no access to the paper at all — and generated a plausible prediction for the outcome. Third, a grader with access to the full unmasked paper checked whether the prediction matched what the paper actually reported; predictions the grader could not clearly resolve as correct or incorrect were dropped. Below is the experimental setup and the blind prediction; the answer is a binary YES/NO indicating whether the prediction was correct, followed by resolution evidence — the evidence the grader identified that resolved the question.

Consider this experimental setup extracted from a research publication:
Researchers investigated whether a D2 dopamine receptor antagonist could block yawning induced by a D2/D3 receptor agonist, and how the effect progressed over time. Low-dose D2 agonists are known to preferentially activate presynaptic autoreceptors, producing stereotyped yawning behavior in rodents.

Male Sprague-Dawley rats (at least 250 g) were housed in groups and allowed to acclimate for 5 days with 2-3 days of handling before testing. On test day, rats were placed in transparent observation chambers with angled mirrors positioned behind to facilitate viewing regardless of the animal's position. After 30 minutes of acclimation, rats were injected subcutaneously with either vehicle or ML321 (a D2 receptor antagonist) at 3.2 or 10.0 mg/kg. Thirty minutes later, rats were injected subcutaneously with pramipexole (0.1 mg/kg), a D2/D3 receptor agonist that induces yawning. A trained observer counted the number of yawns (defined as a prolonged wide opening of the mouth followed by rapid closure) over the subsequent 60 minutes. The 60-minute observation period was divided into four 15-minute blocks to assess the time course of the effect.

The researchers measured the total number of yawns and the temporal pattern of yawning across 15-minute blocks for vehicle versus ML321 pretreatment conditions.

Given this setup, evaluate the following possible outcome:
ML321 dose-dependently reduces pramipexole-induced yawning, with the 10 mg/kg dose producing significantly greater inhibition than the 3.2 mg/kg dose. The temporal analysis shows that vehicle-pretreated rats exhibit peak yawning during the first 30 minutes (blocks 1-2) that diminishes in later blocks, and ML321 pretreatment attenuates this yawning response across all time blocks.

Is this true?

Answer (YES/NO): NO